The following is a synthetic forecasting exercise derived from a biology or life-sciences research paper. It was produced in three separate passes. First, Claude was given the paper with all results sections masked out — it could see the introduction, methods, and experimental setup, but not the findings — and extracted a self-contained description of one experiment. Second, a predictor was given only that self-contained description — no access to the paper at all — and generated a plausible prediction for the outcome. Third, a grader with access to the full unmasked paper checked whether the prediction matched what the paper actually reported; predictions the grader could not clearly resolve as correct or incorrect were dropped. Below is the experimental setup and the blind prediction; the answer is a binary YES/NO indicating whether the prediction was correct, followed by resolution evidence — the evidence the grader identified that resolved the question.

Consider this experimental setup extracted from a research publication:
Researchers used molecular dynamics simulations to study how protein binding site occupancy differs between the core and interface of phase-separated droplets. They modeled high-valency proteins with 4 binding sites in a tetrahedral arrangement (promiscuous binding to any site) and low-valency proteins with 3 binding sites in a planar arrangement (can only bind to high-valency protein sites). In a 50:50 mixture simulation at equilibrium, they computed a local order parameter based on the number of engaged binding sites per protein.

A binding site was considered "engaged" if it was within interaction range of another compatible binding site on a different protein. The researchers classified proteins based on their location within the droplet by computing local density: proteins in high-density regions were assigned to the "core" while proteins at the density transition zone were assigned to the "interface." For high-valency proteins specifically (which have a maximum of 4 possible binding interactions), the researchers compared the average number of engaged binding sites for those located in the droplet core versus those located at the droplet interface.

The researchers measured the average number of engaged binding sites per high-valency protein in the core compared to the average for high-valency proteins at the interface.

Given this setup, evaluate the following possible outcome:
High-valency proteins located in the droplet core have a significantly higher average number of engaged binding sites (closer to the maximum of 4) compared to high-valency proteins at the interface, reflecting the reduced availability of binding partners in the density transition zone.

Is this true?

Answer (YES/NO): YES